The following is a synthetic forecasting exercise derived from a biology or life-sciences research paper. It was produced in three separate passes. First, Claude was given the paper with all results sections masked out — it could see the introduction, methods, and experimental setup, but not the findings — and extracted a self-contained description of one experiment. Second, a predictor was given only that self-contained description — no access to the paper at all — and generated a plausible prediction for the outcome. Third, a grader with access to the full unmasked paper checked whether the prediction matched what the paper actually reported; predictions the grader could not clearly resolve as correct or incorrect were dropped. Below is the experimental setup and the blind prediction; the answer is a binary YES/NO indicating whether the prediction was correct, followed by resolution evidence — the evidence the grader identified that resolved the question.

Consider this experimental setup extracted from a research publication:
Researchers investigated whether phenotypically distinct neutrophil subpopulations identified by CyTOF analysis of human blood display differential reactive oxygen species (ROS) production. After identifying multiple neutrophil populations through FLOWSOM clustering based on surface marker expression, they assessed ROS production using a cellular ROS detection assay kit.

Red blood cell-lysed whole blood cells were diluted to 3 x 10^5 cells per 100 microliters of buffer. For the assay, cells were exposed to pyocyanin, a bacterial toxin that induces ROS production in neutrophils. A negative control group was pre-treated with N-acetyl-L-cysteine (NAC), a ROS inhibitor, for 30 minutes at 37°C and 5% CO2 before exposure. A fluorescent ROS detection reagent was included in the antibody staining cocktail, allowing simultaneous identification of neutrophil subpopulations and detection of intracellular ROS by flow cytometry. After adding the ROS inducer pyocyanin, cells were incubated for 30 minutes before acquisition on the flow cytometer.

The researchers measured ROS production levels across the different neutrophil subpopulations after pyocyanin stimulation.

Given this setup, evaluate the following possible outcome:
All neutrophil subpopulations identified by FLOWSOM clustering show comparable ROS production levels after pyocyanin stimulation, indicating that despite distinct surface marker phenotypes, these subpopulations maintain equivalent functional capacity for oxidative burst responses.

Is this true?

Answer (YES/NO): NO